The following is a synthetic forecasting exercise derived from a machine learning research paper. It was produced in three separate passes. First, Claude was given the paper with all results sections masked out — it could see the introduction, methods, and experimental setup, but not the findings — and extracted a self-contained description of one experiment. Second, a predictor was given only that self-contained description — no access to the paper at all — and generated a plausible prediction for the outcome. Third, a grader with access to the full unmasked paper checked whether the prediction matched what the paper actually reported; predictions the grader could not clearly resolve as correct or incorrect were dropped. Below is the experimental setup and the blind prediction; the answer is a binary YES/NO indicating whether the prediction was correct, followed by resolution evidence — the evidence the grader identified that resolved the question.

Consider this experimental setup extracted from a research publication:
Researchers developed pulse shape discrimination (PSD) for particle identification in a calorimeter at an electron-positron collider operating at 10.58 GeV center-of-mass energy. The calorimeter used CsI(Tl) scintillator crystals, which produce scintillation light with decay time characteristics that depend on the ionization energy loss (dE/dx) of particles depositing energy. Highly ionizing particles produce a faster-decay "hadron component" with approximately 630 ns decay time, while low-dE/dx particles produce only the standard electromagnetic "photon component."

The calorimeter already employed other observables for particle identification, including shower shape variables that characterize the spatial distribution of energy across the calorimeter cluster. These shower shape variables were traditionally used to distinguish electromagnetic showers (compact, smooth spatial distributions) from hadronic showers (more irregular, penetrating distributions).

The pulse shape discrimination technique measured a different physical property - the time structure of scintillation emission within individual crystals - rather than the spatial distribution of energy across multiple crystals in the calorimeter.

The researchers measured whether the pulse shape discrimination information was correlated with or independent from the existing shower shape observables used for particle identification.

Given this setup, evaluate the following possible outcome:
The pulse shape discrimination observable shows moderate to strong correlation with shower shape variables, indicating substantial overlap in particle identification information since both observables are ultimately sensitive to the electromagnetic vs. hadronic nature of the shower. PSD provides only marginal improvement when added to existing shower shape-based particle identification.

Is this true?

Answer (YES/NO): NO